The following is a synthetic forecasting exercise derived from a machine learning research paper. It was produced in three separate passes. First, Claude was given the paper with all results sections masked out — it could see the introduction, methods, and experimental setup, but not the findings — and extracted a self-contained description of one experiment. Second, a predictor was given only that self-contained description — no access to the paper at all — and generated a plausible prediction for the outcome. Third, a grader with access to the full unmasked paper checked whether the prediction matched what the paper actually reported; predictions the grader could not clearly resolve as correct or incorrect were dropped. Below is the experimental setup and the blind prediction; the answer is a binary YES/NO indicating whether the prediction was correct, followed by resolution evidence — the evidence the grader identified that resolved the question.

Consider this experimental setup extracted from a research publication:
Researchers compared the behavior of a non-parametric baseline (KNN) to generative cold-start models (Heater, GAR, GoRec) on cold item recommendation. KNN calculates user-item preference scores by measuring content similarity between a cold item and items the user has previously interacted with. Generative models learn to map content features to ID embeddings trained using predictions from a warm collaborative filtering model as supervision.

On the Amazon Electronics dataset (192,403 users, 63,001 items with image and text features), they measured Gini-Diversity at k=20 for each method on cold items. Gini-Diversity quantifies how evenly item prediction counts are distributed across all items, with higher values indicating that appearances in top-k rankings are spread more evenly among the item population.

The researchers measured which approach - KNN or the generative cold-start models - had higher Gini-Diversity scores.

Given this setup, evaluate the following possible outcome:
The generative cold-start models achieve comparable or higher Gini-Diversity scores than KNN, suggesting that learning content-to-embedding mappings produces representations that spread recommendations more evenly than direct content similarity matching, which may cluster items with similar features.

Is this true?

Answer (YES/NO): NO